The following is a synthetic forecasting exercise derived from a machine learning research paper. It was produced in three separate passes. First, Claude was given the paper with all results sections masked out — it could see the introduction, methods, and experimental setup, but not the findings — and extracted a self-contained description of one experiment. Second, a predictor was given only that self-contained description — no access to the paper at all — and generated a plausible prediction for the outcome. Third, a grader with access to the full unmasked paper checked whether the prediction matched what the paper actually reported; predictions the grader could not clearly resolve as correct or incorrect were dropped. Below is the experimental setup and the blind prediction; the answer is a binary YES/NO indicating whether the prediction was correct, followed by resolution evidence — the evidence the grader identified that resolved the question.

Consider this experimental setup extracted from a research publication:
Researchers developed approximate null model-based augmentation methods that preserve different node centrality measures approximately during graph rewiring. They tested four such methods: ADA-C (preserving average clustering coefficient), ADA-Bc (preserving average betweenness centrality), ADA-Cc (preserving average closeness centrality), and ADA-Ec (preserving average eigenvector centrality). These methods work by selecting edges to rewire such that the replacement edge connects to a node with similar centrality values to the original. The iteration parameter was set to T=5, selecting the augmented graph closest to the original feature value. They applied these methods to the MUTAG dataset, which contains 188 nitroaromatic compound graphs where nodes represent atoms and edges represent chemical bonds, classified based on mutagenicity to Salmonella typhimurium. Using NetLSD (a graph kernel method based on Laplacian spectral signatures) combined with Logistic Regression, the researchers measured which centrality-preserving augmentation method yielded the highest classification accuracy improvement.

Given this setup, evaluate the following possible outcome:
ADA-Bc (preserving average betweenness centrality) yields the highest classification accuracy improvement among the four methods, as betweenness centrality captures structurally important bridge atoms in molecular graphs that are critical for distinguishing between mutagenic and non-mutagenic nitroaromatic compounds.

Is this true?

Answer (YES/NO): YES